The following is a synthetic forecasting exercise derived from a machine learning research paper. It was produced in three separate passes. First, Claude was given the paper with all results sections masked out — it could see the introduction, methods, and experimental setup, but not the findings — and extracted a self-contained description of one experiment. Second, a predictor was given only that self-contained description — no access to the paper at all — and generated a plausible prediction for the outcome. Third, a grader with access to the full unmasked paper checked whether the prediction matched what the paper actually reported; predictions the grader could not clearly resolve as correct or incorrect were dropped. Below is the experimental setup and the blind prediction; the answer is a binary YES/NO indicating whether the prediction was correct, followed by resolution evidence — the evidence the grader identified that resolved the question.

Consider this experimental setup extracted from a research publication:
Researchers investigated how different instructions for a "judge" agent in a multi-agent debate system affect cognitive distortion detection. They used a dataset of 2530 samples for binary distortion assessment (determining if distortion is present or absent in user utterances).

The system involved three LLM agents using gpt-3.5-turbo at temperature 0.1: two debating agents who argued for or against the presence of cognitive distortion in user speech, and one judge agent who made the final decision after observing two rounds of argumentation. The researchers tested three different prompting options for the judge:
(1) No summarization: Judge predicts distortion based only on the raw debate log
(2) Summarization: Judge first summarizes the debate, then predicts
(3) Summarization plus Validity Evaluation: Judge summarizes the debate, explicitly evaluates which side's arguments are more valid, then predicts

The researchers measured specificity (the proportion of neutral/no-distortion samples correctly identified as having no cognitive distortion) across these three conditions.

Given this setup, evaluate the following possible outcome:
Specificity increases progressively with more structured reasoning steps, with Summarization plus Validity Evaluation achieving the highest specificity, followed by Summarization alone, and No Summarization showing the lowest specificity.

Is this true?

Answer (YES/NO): YES